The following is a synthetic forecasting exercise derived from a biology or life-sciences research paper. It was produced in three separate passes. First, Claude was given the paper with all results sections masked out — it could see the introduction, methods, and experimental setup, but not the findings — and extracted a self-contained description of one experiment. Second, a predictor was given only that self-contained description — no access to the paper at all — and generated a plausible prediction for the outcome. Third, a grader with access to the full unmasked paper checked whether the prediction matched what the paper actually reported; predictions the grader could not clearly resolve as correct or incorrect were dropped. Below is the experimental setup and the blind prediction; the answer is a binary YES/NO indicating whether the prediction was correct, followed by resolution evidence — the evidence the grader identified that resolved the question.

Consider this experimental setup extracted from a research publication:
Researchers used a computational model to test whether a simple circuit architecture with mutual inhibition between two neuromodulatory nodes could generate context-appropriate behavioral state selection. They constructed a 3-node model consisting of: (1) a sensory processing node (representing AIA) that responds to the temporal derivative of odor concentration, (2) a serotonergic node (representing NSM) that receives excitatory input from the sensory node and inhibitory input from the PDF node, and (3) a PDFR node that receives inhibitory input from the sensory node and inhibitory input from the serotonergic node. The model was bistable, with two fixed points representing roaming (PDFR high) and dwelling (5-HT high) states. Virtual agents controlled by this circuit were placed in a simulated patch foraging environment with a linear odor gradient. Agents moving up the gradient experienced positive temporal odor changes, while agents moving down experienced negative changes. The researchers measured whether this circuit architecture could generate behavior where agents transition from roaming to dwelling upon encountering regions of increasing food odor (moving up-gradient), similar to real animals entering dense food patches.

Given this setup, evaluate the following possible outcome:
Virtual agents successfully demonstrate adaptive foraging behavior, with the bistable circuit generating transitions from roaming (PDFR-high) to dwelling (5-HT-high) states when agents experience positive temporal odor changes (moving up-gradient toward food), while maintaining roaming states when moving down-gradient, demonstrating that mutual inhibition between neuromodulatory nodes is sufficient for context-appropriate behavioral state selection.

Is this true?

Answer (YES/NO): NO